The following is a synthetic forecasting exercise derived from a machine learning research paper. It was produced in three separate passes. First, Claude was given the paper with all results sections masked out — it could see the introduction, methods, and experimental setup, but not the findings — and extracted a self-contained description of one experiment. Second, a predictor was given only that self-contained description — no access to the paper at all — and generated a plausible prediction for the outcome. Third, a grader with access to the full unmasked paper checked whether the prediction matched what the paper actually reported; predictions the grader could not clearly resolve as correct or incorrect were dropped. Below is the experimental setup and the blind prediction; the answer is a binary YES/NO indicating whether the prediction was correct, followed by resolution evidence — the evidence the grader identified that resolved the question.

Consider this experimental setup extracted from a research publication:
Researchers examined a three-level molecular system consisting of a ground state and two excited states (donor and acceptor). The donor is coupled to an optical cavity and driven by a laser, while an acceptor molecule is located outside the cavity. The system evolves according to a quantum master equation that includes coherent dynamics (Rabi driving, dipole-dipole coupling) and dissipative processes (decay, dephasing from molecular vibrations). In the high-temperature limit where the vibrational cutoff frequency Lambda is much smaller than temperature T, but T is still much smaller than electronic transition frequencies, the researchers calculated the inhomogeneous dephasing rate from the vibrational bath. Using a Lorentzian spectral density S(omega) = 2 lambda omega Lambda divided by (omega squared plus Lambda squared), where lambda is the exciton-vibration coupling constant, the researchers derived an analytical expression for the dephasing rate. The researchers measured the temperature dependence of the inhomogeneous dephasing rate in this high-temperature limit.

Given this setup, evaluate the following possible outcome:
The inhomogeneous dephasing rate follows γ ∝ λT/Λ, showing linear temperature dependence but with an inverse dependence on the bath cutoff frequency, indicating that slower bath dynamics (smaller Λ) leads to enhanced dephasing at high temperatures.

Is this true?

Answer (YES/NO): YES